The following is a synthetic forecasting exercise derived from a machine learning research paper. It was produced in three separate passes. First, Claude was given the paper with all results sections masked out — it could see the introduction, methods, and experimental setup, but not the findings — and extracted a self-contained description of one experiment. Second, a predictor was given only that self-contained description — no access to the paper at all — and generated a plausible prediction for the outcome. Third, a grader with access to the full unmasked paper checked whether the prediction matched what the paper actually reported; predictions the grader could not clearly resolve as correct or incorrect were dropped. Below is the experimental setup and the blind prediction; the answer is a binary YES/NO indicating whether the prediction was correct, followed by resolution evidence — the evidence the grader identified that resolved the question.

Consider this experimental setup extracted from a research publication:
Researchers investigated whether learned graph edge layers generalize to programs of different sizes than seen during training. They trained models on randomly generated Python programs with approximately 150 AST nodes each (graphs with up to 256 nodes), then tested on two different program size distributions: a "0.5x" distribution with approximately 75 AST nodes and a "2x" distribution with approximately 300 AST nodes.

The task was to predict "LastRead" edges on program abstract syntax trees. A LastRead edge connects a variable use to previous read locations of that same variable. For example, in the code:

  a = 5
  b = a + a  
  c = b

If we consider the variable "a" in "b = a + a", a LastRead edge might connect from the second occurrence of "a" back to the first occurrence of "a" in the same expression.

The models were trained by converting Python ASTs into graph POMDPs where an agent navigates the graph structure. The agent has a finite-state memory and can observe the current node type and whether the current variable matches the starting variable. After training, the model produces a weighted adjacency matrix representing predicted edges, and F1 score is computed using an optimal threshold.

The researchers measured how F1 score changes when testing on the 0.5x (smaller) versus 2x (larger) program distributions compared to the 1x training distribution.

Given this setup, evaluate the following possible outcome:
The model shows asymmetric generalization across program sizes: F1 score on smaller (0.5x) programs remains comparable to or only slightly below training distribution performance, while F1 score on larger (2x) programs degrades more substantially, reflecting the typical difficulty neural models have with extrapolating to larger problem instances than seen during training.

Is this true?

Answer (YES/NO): NO